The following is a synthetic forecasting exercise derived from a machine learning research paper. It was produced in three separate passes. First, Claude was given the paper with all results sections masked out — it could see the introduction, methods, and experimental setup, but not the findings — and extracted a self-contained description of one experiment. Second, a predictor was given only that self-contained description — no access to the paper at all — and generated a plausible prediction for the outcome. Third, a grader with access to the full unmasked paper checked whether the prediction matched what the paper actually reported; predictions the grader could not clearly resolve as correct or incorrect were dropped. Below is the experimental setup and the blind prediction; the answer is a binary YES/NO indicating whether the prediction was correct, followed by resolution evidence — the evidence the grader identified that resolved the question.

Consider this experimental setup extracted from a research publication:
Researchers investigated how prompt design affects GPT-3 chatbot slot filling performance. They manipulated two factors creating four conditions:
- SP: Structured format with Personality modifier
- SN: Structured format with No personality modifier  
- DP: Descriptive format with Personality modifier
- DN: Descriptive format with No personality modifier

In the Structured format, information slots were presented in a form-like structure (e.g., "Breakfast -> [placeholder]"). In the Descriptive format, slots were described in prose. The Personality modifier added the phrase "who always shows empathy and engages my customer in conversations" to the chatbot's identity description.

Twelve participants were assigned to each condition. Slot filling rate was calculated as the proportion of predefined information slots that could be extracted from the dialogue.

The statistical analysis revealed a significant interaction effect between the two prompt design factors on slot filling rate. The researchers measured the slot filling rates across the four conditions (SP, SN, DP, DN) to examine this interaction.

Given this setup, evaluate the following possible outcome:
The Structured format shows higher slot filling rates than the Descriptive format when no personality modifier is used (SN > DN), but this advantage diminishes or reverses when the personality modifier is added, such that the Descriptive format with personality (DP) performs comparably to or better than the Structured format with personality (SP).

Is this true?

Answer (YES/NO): NO